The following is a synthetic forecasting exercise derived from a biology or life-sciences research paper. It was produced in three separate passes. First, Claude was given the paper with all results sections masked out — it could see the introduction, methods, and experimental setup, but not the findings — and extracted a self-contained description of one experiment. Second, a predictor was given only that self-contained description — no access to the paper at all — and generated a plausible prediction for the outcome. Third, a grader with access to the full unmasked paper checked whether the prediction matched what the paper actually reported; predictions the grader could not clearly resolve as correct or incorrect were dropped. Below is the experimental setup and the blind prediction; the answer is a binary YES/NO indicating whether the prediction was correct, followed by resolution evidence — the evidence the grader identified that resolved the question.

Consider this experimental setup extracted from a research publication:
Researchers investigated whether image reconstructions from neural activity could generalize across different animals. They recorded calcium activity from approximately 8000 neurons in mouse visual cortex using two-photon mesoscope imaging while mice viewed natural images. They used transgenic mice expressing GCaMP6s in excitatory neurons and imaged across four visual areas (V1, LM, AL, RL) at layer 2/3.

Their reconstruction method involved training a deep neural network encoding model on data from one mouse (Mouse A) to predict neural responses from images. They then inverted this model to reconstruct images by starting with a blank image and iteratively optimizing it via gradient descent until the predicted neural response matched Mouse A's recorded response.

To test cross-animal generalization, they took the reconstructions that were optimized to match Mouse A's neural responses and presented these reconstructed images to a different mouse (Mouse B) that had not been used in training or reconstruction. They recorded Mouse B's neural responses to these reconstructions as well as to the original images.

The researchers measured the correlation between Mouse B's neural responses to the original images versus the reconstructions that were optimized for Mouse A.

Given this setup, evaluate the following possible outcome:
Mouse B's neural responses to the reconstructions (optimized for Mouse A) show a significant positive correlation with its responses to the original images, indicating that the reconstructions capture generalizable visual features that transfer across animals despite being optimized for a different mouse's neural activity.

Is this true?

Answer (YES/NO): YES